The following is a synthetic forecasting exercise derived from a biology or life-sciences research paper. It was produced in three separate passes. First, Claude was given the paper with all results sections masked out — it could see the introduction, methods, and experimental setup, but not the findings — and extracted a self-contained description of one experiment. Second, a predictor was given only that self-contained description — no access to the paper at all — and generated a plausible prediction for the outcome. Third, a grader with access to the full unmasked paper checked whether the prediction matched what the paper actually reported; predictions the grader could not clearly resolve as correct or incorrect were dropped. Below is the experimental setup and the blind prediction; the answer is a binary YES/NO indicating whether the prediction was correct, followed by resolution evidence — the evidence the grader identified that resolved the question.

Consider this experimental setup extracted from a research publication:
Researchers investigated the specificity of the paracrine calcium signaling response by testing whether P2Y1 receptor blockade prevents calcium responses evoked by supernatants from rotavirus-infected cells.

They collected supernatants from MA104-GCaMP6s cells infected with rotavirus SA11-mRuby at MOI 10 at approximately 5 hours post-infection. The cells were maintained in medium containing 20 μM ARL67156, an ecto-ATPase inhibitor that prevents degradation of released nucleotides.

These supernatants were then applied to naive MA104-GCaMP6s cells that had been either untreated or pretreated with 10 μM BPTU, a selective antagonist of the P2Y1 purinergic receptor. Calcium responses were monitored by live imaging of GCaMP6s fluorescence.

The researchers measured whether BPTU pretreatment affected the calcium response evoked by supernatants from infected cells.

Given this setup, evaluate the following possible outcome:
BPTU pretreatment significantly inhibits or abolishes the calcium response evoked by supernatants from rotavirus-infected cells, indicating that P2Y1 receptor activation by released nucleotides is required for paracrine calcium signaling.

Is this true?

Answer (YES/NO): YES